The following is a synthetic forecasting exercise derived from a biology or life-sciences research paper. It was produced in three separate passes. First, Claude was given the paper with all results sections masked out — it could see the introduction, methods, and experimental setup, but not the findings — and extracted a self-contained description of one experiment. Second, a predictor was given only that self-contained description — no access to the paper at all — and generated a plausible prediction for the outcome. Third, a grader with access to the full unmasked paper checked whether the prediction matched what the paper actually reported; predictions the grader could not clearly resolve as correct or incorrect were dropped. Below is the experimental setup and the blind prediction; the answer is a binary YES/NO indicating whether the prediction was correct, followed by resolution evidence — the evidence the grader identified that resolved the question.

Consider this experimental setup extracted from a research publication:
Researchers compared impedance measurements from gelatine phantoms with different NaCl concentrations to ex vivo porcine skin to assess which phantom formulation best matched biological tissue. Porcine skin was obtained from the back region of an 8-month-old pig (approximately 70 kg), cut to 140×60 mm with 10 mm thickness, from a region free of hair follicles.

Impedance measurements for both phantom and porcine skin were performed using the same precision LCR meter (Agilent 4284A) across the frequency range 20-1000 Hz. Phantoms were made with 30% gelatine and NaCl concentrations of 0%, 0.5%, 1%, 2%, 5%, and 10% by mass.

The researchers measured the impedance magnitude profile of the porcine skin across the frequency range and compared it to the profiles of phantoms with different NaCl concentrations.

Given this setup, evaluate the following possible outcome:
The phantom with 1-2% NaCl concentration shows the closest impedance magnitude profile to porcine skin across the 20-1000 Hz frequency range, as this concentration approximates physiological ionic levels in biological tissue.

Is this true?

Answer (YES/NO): NO